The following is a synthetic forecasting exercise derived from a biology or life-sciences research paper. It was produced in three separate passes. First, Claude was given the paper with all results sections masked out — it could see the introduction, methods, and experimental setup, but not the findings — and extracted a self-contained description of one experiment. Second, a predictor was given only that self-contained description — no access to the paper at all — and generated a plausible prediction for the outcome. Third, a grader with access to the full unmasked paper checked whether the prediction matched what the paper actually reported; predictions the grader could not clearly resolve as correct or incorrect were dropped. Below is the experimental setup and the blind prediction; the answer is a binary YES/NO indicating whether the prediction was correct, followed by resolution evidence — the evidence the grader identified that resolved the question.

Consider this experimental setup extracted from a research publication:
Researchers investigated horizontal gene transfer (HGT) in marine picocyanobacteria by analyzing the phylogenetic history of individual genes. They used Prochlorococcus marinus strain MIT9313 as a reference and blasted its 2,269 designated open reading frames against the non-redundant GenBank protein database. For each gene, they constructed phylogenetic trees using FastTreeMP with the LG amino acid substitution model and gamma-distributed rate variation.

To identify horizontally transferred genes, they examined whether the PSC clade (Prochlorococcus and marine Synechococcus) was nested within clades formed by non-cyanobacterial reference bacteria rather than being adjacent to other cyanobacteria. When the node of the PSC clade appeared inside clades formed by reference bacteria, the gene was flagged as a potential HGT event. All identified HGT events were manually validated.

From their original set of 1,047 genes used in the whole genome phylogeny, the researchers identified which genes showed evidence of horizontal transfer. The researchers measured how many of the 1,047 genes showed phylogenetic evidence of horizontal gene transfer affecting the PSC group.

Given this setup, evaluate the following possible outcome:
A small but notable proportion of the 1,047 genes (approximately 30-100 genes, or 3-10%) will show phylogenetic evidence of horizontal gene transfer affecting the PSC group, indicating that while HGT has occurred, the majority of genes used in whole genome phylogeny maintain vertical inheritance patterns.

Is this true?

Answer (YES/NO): NO